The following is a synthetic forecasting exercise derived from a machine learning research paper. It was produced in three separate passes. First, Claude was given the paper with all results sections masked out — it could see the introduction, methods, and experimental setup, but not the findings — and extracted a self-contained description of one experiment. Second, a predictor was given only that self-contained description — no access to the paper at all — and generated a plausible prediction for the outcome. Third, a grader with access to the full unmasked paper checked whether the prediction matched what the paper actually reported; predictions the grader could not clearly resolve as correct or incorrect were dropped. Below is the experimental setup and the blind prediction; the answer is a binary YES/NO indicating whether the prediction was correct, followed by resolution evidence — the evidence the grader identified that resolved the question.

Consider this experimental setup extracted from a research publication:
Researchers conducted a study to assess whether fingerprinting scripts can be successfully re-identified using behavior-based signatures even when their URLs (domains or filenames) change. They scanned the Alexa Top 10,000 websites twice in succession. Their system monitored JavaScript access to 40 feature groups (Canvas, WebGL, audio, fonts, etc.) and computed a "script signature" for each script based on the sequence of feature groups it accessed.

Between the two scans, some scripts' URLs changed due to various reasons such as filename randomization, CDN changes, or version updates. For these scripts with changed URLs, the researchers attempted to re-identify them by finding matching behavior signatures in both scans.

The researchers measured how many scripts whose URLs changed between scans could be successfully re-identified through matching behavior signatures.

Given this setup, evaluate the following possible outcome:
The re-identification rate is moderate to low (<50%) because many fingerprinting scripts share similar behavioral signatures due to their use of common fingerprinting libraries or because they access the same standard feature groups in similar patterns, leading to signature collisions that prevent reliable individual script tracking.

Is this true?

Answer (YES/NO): NO